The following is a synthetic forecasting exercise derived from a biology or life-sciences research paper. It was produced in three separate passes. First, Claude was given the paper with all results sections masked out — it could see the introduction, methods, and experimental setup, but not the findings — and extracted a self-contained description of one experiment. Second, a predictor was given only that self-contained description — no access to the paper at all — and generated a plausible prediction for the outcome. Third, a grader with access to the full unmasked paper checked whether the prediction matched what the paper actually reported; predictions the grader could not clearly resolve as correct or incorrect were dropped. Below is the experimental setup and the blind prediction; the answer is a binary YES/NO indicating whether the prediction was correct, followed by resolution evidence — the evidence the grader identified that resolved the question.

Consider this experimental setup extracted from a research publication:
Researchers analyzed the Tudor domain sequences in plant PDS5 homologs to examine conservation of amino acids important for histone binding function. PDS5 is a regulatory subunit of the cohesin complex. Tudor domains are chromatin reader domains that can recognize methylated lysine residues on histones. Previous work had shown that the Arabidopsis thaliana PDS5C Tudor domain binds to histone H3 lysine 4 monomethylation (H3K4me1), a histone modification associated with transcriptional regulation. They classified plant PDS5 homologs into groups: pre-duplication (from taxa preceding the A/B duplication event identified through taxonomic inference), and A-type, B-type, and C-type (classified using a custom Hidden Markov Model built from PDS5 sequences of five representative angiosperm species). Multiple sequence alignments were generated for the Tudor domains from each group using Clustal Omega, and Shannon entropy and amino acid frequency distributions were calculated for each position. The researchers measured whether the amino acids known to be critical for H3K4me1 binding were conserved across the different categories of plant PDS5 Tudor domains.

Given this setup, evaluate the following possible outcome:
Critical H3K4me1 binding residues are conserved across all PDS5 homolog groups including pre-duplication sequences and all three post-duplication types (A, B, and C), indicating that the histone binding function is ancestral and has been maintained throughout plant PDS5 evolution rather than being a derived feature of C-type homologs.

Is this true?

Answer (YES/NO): NO